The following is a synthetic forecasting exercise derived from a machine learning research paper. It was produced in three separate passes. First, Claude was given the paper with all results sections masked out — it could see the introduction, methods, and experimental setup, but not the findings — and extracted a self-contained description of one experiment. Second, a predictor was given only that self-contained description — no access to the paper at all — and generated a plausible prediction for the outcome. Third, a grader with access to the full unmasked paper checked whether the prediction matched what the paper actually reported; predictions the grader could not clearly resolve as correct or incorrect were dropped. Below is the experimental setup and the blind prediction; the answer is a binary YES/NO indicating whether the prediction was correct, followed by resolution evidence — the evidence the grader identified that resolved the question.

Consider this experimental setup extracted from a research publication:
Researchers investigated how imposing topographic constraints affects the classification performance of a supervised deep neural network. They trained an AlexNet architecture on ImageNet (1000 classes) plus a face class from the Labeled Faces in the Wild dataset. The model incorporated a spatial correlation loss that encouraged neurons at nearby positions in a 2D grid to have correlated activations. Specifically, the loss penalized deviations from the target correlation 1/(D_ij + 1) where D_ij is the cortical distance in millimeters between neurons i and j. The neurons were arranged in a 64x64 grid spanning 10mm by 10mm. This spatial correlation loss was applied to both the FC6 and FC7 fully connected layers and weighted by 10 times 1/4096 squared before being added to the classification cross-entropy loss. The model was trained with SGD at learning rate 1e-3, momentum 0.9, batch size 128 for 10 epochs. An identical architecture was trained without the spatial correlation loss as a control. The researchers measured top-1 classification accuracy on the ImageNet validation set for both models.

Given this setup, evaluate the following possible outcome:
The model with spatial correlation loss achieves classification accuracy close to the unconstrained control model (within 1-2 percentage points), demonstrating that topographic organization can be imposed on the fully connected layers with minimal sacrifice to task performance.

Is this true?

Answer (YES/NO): NO